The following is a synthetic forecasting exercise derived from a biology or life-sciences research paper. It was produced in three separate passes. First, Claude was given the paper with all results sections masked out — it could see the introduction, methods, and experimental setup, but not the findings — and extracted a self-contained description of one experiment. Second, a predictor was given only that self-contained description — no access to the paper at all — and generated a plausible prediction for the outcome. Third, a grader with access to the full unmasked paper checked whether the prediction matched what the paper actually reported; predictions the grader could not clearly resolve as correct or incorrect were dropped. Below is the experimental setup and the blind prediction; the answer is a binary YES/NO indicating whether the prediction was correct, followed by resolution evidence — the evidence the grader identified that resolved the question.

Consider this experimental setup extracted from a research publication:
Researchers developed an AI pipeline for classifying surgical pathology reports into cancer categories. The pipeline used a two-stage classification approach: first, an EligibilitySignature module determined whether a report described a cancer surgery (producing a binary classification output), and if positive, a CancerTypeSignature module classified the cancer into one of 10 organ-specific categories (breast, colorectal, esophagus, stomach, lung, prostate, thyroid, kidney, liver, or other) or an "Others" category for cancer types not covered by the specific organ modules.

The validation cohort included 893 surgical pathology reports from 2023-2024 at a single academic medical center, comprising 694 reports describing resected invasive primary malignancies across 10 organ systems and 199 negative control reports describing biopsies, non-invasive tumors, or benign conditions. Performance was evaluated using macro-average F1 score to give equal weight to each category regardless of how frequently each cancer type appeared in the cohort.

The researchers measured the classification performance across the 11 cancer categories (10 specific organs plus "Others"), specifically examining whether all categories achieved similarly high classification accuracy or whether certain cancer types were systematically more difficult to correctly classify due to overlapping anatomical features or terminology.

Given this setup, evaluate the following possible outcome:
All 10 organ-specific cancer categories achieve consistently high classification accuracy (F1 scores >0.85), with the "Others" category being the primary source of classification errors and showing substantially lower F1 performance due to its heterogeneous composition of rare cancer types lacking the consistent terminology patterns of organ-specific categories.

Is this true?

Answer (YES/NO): NO